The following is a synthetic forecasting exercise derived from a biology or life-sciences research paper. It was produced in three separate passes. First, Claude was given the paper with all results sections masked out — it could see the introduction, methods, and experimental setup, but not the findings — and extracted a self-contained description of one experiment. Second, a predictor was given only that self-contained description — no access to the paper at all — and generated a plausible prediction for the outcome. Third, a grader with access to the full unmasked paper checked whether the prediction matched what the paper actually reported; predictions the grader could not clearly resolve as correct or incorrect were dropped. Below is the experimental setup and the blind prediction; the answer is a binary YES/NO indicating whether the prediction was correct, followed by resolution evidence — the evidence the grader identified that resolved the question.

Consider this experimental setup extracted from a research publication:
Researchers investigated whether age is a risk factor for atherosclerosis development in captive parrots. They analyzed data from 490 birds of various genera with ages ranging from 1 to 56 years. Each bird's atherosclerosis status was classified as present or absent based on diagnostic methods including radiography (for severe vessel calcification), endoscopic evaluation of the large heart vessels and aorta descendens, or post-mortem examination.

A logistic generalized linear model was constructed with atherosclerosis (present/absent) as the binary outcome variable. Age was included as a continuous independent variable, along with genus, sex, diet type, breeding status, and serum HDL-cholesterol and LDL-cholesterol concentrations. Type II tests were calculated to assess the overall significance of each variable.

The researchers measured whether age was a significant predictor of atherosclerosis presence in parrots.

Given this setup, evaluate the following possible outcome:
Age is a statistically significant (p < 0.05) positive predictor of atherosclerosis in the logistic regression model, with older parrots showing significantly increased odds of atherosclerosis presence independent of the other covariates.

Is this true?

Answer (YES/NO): YES